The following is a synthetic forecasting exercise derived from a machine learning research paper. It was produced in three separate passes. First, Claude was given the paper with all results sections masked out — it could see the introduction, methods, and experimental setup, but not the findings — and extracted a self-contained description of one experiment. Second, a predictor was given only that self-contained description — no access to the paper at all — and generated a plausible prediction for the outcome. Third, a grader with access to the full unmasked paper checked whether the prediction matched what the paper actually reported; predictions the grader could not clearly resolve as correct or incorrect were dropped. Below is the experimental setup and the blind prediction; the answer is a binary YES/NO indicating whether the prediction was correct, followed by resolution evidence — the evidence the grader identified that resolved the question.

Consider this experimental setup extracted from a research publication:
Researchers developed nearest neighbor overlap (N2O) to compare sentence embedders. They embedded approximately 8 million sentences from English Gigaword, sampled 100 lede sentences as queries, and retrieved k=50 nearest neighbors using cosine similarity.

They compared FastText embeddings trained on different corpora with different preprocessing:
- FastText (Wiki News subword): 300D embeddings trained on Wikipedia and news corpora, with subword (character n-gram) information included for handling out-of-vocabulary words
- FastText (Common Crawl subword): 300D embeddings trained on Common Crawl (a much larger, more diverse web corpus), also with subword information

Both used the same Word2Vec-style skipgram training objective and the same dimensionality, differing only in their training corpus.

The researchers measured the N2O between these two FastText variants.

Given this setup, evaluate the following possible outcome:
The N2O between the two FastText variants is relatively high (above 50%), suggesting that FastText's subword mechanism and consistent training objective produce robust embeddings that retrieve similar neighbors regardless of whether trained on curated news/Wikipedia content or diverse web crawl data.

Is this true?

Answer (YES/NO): YES